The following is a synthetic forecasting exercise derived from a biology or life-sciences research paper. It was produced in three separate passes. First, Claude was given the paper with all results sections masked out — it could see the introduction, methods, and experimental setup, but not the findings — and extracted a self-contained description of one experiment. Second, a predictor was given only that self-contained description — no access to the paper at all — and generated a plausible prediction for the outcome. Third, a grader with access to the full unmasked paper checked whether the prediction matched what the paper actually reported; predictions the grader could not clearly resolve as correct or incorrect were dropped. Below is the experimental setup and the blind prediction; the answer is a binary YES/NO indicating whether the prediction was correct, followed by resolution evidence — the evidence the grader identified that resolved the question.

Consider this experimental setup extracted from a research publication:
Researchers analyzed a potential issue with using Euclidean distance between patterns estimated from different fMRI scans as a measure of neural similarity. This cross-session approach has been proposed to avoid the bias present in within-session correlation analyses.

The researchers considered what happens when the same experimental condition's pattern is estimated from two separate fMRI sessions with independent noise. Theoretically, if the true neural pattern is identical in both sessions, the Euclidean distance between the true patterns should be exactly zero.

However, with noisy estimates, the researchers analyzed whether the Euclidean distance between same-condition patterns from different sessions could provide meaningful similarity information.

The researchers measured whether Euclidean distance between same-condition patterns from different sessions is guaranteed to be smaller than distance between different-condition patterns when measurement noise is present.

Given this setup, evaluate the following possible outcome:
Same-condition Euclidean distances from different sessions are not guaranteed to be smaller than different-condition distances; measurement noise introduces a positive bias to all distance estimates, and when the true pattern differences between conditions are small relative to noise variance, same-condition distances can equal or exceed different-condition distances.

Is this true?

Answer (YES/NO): YES